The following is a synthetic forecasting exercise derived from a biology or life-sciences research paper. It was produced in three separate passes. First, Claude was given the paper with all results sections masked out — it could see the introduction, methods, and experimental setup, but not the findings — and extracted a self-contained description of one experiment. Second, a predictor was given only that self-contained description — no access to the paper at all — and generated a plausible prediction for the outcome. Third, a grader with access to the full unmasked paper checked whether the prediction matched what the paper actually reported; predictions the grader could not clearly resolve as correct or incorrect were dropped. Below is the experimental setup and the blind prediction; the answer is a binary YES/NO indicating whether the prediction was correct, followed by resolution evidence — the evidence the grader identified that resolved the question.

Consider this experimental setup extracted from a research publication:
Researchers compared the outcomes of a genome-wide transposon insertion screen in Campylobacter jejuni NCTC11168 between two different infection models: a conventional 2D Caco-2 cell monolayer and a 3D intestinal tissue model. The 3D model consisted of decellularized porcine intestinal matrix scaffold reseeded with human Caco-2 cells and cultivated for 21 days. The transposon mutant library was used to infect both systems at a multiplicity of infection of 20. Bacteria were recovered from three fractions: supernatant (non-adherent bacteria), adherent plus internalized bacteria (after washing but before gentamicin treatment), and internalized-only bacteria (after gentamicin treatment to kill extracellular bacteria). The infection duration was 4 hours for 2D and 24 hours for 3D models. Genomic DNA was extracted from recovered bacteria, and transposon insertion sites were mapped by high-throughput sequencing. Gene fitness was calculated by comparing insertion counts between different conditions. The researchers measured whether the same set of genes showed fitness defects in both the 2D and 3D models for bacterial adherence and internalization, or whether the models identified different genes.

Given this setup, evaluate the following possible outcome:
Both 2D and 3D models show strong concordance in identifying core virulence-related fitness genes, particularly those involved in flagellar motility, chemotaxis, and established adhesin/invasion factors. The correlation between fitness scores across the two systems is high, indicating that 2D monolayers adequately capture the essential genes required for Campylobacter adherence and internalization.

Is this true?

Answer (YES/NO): NO